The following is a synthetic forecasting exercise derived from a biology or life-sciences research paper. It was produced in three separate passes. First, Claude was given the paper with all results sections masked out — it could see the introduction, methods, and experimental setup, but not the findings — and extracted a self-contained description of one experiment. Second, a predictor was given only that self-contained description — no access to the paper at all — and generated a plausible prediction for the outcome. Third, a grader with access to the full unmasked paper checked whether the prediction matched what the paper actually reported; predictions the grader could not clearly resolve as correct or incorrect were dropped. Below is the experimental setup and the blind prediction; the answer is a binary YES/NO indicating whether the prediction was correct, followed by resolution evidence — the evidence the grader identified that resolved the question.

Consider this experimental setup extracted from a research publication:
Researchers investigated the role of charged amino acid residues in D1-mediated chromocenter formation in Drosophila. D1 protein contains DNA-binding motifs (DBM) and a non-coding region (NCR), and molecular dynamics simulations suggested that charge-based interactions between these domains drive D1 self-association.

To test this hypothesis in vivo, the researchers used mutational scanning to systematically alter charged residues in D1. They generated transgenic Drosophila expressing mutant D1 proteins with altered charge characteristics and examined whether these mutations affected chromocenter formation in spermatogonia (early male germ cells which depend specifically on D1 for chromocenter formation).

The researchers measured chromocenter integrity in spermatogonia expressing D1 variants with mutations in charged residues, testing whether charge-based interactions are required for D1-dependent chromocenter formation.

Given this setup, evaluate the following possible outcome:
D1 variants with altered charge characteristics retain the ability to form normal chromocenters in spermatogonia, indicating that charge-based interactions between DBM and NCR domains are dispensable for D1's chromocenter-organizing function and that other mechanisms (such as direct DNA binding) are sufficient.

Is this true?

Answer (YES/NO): NO